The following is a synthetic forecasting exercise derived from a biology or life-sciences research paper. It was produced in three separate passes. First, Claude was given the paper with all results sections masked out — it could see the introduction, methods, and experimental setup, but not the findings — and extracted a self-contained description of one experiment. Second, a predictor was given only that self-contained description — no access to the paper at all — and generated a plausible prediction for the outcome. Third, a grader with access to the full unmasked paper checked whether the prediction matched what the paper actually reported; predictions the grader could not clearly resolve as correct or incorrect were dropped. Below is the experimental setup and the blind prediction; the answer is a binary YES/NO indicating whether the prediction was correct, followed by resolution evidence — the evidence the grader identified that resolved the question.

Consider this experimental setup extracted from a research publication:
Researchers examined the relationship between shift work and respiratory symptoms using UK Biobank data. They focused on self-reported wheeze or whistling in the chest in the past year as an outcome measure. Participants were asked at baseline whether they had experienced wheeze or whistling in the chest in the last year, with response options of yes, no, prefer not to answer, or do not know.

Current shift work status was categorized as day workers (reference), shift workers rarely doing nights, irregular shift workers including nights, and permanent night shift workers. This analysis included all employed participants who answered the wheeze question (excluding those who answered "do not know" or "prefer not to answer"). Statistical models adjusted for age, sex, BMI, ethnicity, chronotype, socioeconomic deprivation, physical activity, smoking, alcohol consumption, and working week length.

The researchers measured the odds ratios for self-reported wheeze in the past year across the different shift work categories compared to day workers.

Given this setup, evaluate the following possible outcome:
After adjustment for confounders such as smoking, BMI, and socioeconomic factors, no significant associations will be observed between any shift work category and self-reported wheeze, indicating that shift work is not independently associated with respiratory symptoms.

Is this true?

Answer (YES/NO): NO